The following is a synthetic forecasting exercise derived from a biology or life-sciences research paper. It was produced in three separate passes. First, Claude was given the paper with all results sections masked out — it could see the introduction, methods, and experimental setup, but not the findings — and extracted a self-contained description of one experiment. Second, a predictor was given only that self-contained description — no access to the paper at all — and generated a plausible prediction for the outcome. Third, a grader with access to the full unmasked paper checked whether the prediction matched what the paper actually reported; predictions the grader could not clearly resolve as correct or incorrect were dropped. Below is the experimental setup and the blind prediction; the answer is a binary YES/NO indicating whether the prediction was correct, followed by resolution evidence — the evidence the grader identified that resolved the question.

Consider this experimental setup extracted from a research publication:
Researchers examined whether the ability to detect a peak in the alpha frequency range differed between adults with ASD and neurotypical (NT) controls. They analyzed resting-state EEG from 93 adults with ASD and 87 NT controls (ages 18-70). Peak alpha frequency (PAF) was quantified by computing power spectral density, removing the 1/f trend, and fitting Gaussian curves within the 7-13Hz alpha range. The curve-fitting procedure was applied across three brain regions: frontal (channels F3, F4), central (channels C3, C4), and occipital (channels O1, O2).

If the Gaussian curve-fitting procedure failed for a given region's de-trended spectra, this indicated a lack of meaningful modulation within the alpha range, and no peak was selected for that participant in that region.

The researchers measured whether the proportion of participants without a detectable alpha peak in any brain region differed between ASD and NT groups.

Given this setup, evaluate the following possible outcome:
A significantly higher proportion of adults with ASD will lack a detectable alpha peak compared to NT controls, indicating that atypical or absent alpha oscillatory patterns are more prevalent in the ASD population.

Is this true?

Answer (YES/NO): NO